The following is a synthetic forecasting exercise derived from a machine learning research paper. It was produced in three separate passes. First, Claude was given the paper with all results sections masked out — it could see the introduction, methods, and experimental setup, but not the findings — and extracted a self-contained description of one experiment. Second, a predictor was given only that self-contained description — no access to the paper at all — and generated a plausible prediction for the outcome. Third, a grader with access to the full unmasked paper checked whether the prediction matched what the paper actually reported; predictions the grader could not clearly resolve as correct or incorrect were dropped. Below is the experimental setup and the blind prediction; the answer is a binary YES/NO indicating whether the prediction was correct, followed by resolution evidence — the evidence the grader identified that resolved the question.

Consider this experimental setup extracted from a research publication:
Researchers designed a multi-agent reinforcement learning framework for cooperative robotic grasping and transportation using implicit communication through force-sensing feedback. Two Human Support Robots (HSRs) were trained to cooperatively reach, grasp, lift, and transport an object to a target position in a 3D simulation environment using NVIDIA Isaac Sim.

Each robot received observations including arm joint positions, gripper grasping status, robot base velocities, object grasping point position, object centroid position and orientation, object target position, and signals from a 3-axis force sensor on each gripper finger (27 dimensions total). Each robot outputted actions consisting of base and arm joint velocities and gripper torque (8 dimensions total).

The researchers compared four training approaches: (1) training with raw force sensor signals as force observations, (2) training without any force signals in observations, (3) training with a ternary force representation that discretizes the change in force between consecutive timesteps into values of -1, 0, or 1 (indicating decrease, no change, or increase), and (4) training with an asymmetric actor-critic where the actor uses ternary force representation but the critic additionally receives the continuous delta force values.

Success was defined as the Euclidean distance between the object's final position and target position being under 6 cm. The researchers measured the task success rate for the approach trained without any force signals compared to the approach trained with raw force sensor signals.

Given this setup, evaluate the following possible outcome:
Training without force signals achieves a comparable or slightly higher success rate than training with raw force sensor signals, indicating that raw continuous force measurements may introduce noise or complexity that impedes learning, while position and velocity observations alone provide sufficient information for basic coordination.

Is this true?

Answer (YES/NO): NO